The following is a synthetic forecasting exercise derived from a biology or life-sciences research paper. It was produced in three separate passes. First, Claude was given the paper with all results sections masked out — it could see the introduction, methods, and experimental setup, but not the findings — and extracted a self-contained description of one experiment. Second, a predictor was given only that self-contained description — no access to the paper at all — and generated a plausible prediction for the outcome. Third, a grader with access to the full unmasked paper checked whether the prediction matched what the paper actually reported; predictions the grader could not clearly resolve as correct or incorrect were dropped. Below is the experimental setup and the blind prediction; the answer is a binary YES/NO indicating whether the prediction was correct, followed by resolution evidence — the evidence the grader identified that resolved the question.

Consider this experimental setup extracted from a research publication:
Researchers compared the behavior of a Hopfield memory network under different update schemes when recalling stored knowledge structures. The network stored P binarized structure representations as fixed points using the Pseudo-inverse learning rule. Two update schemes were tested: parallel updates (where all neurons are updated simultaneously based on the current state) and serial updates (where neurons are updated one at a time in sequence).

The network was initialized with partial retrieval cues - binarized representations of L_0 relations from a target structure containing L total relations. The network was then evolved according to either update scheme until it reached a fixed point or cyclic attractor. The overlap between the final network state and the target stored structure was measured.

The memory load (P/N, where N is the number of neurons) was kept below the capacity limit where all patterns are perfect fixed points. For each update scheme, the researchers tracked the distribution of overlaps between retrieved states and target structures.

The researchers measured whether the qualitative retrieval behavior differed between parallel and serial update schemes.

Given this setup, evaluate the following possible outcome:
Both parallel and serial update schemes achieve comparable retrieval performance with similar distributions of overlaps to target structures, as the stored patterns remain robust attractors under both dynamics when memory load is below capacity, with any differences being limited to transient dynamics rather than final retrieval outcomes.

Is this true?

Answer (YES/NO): YES